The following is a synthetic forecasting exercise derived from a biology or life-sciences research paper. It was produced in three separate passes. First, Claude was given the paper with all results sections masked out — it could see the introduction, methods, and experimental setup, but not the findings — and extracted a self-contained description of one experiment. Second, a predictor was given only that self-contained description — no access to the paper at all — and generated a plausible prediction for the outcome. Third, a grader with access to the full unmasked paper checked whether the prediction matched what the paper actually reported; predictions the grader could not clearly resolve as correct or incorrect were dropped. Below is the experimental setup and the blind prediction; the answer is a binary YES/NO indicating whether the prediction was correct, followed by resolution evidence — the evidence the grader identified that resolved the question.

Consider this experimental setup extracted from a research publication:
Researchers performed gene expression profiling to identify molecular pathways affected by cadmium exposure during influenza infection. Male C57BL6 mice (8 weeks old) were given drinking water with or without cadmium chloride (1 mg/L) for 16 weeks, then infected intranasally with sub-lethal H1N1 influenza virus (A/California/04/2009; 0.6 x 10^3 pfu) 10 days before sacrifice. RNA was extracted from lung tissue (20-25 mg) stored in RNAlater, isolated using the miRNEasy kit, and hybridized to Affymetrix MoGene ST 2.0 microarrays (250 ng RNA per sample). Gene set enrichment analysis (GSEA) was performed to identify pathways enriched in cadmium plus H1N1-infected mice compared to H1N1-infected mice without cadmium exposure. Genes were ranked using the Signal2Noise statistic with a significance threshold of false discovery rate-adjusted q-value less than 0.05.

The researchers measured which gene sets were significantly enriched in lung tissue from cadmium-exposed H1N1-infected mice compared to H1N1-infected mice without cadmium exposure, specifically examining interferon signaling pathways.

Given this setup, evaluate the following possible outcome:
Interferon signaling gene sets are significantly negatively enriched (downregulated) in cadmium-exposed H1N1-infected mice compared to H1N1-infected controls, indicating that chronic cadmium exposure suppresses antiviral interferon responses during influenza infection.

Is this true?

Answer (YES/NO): NO